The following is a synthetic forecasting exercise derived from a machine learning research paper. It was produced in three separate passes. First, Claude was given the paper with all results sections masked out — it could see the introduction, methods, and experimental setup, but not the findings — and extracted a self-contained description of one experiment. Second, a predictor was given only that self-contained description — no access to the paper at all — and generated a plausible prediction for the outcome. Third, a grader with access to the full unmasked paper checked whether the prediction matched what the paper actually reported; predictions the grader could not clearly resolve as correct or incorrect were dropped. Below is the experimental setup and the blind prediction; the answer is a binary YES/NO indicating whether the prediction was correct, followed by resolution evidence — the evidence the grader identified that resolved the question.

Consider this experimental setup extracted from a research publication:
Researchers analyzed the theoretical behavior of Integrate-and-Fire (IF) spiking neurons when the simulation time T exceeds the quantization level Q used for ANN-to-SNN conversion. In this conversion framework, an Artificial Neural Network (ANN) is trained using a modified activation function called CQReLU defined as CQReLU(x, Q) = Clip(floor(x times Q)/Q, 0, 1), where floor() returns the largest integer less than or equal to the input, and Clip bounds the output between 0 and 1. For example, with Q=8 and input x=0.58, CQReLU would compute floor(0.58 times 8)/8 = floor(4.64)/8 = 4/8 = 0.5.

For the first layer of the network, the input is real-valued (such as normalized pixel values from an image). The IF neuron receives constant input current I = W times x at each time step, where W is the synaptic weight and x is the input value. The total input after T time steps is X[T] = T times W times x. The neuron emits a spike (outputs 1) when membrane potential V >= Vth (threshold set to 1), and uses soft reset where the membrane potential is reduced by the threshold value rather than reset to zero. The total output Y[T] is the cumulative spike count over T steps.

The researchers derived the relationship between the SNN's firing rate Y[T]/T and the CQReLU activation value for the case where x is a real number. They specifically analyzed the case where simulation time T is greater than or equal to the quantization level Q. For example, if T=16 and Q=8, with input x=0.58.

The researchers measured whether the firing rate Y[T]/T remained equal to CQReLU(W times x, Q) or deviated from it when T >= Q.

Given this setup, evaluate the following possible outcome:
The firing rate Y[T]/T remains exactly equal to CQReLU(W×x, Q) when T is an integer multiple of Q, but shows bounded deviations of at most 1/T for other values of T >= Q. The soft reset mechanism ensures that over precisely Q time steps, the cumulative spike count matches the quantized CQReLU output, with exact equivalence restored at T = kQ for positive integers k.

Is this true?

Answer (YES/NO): NO